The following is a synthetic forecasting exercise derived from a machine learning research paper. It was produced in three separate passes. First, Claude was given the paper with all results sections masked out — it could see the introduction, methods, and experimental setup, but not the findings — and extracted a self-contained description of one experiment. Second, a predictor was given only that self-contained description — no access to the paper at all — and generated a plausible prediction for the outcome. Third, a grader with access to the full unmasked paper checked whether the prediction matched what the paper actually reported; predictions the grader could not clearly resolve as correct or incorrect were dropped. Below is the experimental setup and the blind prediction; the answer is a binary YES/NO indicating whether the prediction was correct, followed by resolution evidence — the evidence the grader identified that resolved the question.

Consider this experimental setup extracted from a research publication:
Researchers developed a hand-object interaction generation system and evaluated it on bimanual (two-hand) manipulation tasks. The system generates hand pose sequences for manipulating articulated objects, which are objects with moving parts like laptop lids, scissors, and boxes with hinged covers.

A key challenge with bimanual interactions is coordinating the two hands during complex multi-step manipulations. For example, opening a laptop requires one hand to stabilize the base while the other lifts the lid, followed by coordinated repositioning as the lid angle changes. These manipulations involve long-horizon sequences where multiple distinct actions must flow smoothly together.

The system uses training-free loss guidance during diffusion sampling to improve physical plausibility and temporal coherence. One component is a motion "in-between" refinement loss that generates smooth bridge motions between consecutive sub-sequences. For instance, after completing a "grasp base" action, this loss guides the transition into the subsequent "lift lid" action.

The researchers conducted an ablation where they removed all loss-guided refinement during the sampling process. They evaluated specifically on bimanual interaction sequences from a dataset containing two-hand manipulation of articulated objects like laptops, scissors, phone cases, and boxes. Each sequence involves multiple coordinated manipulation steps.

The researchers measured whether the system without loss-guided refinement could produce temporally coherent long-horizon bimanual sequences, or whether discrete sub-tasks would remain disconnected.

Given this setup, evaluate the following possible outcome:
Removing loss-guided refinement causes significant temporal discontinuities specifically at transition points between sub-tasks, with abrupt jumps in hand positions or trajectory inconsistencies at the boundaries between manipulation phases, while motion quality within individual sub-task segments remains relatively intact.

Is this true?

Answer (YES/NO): NO